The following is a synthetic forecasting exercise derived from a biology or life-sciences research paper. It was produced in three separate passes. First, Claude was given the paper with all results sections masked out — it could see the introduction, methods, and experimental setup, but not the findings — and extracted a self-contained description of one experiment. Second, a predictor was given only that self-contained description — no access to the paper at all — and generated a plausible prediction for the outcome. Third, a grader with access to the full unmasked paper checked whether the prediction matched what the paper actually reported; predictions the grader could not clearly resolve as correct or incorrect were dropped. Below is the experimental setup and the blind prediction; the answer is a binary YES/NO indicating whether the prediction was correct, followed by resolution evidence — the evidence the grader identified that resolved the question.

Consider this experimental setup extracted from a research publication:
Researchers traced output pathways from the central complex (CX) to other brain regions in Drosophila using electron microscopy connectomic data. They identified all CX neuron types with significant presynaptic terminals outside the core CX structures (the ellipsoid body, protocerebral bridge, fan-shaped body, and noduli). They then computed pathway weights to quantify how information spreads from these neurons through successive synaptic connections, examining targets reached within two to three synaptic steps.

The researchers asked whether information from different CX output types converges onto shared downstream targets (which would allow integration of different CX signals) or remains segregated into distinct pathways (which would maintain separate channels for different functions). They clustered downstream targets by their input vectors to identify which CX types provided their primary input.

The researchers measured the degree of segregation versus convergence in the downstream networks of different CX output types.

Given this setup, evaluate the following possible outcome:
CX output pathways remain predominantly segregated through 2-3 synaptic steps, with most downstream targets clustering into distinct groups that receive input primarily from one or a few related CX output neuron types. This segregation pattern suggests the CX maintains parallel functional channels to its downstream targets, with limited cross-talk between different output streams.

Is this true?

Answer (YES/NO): YES